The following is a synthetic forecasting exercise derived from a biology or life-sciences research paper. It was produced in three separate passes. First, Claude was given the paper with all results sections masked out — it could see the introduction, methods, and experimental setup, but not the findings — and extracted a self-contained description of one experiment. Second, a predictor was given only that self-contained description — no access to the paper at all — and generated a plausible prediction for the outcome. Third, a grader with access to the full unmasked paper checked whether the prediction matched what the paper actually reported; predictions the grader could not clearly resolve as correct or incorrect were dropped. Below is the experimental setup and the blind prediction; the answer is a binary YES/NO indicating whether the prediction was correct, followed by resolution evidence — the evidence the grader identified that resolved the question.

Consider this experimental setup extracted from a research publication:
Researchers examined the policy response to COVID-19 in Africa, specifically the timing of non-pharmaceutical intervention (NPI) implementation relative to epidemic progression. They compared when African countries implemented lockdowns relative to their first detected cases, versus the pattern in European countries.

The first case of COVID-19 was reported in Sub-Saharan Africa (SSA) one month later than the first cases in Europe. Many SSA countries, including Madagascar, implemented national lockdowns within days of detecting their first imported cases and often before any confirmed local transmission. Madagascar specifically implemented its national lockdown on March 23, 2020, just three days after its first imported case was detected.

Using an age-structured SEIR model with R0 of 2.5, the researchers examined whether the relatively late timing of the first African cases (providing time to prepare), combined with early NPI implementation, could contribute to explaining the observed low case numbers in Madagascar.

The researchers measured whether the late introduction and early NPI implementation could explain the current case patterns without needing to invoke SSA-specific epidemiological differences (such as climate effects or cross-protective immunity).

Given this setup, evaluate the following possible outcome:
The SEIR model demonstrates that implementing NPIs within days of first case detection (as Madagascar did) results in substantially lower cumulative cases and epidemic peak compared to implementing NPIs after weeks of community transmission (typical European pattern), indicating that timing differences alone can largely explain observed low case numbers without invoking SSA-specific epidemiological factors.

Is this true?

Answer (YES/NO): NO